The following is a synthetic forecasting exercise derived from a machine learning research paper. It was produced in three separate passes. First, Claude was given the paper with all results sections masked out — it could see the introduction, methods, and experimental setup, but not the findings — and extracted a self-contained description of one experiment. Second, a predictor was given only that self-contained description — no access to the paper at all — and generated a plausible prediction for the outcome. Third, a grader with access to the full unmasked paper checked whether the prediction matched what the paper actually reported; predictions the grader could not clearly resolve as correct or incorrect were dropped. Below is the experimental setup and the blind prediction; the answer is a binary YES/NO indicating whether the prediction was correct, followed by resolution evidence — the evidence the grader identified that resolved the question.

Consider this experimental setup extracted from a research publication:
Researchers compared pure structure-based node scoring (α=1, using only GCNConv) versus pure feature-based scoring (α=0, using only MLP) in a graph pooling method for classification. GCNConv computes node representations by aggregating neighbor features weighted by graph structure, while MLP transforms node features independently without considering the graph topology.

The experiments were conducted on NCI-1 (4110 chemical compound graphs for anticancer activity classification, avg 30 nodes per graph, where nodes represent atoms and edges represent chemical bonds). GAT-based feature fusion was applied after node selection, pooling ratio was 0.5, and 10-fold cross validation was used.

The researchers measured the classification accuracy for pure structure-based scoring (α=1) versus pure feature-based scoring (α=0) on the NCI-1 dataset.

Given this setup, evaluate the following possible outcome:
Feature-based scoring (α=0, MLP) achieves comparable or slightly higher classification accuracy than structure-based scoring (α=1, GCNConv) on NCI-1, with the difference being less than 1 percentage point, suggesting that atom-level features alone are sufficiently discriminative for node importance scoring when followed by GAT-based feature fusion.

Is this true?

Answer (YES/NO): NO